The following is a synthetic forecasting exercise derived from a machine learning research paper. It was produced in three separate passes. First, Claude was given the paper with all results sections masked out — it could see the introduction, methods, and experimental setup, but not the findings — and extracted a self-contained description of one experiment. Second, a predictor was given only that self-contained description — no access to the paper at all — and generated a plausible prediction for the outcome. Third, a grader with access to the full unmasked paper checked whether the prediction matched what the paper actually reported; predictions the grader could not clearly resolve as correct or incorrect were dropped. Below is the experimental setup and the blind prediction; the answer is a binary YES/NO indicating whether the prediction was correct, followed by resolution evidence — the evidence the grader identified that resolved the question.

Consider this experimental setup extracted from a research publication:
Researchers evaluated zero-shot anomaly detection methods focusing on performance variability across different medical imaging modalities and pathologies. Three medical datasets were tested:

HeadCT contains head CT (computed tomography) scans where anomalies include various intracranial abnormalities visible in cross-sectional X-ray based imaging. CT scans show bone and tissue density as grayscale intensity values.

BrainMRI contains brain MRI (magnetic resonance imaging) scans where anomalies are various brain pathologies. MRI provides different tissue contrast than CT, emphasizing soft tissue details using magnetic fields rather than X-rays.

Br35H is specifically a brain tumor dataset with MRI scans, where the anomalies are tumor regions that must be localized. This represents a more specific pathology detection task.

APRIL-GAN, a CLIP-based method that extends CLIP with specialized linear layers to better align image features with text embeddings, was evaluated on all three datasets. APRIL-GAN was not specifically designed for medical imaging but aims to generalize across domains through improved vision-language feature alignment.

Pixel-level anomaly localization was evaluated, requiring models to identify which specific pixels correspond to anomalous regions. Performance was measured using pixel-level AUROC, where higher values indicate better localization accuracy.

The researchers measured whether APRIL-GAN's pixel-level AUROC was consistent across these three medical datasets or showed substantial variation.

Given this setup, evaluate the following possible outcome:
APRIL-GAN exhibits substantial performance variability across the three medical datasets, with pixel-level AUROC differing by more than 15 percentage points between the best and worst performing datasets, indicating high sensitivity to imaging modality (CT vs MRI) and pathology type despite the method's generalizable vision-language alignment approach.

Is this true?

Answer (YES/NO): YES